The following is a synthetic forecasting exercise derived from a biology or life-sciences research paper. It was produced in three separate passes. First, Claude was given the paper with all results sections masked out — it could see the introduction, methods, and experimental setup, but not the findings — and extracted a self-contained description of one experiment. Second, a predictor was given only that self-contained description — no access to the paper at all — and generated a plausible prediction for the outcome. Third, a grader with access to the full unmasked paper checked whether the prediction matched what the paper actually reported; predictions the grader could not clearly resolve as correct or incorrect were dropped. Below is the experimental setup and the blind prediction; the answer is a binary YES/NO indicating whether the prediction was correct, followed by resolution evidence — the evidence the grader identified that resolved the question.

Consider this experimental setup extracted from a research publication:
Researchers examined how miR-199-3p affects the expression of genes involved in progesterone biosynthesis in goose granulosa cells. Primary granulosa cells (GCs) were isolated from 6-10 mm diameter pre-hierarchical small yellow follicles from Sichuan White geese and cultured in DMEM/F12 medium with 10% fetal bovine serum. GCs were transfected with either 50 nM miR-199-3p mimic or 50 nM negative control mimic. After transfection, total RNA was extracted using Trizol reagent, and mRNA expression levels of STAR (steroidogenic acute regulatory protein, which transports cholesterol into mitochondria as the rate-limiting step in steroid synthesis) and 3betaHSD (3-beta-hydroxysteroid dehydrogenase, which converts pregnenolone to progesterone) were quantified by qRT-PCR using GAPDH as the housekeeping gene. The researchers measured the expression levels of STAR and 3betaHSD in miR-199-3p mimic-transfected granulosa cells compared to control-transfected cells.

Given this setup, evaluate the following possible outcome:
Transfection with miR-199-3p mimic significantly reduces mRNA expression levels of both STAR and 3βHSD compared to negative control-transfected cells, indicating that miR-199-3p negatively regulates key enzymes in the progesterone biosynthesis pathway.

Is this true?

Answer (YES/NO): NO